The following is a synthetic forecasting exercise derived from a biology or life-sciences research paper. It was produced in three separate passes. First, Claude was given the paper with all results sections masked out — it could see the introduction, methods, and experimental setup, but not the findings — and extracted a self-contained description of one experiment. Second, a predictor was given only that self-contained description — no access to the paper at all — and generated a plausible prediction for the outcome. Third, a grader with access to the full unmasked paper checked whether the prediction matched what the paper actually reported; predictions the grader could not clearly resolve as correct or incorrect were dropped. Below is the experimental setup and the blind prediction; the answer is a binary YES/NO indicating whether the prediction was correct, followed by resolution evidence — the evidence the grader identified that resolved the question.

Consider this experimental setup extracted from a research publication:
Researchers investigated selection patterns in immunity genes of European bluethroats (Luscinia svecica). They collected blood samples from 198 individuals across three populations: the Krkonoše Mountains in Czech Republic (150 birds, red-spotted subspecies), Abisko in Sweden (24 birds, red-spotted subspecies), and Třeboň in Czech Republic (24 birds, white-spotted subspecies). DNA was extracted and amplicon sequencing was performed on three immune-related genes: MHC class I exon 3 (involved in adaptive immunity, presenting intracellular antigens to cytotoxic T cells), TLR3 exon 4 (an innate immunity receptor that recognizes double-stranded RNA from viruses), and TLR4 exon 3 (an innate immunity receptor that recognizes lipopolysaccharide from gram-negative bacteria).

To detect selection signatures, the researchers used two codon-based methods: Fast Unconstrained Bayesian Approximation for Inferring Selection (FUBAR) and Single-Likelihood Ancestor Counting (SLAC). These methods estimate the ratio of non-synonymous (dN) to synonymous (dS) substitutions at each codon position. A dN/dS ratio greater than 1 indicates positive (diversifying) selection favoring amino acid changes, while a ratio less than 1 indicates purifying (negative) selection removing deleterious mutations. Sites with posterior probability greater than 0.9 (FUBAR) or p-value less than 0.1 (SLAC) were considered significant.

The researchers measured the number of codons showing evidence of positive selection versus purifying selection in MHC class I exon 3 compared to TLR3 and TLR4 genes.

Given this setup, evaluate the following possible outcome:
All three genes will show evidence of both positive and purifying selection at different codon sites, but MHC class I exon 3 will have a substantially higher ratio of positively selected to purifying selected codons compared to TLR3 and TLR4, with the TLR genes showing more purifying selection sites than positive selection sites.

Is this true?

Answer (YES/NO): NO